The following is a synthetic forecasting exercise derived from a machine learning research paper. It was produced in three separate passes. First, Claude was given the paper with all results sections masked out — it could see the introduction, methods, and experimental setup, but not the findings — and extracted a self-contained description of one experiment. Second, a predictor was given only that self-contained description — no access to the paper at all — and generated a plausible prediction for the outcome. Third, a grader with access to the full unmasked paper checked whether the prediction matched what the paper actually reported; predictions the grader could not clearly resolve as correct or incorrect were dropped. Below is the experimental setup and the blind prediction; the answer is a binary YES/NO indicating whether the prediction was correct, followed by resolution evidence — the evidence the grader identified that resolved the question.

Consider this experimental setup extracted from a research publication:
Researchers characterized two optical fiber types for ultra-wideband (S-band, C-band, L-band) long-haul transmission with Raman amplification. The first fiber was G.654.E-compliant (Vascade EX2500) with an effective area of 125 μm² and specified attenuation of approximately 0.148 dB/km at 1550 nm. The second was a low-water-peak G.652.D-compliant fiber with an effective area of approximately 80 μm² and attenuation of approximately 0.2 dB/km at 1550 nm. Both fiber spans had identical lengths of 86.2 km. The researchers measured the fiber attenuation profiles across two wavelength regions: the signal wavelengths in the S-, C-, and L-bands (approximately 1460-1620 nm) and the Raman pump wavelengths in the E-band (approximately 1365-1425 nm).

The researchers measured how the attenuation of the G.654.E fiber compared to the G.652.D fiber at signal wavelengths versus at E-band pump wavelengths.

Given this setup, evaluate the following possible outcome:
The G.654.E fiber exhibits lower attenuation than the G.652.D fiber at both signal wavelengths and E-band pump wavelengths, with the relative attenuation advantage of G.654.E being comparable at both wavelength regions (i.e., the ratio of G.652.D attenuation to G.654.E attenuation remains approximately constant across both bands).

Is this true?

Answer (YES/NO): NO